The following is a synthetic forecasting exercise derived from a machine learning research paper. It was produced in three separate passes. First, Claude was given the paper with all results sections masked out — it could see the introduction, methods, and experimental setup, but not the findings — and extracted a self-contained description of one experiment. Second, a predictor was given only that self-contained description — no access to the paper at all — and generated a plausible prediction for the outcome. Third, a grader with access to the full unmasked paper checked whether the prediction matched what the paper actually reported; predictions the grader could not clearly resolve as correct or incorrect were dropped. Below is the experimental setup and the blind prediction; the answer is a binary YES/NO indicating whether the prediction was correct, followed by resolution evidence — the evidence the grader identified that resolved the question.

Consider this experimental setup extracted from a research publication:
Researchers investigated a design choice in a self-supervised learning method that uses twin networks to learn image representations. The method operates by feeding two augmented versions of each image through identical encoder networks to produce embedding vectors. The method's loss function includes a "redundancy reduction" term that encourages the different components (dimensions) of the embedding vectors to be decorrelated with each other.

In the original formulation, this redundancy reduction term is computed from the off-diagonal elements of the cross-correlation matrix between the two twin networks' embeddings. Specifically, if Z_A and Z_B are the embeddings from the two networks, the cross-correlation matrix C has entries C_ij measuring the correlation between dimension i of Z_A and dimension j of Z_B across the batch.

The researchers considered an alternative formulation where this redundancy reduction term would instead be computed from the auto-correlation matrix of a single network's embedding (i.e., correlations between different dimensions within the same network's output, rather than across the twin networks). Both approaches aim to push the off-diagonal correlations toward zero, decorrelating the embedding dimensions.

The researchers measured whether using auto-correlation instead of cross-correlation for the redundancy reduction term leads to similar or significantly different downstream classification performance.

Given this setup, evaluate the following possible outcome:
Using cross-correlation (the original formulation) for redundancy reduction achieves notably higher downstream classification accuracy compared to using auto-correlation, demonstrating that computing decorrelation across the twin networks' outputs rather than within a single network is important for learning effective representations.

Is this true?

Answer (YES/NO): NO